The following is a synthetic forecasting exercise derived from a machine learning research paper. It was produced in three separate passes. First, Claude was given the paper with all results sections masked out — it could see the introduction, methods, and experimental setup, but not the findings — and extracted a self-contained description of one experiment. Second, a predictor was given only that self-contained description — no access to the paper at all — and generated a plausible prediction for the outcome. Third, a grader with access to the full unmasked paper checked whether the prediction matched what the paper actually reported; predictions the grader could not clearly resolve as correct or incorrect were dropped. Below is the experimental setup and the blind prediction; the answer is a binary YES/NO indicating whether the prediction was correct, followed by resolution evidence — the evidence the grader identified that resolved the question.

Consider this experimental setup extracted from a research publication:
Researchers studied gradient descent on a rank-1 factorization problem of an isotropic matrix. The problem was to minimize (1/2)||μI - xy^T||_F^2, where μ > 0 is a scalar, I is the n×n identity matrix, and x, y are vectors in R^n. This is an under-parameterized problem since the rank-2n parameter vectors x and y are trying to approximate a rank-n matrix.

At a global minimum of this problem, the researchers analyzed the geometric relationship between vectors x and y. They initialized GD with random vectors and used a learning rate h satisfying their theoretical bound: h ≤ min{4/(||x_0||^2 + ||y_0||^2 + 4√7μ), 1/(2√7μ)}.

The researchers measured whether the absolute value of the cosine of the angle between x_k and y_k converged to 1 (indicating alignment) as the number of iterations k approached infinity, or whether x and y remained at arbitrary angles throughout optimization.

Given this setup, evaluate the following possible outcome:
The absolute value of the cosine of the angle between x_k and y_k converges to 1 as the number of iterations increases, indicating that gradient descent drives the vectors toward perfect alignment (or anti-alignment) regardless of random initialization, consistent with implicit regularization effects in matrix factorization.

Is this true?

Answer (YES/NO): YES